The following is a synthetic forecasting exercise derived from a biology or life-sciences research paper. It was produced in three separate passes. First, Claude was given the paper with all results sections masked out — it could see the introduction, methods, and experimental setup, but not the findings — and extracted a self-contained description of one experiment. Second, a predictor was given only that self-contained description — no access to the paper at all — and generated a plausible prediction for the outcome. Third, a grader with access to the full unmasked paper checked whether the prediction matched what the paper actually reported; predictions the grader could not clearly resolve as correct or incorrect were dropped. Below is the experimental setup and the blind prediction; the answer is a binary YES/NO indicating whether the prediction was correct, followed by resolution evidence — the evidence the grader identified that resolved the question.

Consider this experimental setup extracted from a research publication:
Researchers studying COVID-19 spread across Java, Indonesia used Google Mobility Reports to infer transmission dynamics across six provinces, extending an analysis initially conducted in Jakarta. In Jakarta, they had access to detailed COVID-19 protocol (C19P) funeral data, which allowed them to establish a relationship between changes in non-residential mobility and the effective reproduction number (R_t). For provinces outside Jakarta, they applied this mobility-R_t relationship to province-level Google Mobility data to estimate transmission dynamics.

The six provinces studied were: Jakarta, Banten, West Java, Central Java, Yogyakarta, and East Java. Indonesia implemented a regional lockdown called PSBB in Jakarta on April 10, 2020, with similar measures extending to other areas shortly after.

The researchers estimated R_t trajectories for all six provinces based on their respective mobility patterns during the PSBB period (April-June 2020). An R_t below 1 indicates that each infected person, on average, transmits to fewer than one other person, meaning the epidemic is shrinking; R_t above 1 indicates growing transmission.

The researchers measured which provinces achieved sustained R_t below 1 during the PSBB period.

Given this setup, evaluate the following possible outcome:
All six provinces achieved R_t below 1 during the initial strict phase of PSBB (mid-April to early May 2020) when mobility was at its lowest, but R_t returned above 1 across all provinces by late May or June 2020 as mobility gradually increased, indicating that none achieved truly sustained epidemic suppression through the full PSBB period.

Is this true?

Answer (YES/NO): NO